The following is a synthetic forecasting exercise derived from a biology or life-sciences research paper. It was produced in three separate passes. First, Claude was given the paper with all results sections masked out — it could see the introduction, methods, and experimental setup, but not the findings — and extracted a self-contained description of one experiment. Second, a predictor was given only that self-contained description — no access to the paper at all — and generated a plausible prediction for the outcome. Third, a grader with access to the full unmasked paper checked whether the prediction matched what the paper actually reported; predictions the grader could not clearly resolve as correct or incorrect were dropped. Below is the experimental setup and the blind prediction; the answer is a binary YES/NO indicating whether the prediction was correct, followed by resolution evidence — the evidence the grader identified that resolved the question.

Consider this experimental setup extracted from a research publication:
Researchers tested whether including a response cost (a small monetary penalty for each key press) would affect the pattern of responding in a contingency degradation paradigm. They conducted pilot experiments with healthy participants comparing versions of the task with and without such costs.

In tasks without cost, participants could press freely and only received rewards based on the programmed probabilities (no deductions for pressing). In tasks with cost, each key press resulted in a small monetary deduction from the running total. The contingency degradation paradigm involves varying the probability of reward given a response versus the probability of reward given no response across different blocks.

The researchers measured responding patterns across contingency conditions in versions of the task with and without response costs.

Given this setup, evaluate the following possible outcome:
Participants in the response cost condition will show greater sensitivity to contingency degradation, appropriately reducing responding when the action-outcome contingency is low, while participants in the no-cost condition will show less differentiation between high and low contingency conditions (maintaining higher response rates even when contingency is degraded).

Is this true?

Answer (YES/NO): NO